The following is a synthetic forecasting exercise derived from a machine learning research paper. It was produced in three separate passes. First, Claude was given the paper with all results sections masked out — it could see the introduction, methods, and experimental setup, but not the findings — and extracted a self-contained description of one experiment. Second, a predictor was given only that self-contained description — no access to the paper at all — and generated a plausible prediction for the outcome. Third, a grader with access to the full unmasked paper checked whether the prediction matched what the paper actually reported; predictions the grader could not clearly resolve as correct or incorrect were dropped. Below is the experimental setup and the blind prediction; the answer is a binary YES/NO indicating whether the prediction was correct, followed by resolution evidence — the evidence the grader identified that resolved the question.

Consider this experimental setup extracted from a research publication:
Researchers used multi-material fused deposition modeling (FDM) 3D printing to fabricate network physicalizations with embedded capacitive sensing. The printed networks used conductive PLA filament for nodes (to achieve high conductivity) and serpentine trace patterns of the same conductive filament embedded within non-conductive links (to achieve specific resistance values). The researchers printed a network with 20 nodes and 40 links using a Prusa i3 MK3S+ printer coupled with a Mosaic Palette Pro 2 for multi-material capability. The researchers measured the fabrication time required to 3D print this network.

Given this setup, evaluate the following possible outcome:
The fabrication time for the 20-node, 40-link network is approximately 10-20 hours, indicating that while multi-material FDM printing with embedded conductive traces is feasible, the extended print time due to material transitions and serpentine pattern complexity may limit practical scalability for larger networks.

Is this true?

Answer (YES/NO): NO